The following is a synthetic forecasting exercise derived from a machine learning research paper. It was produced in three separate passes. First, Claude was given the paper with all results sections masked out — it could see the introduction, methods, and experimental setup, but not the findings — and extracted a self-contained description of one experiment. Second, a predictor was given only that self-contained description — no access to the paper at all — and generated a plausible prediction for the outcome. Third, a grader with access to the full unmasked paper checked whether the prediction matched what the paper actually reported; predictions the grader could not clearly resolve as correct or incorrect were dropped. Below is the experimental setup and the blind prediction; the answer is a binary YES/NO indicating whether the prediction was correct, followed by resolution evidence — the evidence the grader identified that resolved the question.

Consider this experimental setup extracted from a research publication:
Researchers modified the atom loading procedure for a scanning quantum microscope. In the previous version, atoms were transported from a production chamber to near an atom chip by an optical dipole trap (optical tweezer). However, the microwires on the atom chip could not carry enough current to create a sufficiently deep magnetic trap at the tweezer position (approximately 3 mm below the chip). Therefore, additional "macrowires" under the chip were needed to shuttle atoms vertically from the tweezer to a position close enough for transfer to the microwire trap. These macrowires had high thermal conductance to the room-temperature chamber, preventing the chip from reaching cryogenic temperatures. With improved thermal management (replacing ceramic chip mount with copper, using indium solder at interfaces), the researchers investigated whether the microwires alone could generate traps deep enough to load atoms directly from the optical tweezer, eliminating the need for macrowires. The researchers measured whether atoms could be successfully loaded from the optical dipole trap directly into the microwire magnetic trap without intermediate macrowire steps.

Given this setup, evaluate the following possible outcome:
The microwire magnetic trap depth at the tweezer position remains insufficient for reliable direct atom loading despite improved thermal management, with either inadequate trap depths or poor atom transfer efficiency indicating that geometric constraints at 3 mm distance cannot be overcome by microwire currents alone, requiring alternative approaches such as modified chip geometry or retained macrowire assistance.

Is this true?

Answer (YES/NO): NO